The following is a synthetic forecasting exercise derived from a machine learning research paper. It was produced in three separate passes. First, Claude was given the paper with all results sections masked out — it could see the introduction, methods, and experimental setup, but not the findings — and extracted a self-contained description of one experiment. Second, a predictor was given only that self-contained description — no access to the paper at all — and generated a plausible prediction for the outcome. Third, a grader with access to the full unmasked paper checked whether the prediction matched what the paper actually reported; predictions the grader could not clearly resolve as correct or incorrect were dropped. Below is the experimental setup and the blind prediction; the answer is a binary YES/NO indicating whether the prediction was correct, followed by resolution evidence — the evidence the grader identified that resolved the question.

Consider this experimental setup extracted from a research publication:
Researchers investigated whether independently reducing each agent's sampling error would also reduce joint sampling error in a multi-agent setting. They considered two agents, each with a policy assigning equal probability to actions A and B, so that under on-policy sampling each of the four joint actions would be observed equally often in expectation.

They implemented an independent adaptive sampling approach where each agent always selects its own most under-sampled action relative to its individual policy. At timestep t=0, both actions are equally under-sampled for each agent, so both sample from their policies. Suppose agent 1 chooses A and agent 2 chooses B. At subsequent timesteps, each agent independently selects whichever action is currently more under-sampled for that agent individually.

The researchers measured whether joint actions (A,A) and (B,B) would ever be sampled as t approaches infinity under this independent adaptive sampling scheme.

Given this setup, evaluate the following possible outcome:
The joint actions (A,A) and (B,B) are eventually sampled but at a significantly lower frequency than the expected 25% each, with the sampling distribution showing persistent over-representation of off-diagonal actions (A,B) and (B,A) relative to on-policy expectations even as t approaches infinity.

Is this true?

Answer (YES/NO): NO